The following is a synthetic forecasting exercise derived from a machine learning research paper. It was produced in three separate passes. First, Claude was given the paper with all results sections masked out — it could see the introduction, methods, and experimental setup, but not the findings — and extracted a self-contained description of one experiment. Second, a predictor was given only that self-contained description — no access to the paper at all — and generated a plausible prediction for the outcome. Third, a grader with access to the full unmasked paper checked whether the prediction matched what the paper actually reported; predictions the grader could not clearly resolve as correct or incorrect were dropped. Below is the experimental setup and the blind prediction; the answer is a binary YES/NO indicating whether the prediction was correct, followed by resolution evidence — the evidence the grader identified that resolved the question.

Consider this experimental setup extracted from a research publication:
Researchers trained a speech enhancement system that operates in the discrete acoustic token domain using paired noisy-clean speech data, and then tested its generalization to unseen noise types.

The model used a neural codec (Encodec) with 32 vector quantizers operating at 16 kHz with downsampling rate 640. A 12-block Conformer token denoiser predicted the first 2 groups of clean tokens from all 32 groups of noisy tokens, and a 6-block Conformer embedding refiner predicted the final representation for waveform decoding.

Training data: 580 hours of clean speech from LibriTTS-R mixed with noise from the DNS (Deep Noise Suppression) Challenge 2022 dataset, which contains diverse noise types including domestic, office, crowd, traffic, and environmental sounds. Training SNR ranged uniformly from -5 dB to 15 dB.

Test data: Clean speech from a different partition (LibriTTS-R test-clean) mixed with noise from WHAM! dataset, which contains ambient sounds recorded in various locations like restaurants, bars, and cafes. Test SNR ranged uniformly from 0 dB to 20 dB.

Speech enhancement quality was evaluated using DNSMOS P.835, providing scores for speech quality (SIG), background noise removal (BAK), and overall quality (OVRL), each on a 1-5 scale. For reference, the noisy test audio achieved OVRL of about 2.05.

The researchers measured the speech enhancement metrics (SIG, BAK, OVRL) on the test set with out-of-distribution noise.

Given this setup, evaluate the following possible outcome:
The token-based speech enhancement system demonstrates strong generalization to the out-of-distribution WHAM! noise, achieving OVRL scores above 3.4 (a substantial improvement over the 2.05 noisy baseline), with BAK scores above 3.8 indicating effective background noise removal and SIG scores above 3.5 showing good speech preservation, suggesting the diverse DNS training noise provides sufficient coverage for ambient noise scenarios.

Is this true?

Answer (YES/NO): NO